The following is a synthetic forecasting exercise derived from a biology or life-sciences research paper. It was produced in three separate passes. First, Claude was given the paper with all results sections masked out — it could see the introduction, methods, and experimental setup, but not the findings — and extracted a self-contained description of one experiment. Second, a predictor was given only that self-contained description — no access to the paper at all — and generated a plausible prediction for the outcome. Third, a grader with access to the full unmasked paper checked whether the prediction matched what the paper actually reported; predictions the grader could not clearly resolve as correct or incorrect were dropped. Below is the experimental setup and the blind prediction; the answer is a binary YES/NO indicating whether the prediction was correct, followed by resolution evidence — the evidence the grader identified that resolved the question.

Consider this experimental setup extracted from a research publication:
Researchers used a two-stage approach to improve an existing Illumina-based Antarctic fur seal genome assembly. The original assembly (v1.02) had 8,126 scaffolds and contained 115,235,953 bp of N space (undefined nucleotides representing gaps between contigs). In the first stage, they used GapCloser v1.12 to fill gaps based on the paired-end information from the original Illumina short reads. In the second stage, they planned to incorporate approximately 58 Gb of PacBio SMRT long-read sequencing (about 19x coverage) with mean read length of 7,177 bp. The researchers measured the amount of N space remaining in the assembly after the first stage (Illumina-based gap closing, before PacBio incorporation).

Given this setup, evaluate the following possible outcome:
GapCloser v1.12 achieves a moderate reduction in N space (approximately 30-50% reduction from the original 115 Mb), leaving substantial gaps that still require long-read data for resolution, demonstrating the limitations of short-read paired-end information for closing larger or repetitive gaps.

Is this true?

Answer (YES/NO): YES